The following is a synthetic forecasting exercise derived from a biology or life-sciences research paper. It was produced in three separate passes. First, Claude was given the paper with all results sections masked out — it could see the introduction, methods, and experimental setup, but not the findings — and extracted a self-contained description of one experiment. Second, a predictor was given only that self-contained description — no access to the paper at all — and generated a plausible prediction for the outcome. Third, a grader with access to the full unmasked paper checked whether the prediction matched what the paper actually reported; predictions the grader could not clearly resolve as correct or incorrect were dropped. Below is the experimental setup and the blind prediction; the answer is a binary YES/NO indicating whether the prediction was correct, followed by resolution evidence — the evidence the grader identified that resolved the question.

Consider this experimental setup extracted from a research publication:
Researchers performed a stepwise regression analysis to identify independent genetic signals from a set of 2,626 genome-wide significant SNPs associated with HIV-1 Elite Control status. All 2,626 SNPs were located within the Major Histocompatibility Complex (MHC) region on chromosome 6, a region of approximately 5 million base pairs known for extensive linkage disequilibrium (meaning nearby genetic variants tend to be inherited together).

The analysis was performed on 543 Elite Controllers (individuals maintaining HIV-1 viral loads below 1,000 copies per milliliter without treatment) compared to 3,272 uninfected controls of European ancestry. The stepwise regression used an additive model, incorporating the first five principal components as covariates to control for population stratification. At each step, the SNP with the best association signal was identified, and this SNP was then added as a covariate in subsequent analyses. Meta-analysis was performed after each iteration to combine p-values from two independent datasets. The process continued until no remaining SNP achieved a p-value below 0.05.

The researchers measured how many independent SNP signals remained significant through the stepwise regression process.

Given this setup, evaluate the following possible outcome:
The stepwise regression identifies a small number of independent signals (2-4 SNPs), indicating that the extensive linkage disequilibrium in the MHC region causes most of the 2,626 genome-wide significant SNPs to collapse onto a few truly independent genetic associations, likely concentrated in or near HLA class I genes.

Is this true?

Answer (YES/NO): NO